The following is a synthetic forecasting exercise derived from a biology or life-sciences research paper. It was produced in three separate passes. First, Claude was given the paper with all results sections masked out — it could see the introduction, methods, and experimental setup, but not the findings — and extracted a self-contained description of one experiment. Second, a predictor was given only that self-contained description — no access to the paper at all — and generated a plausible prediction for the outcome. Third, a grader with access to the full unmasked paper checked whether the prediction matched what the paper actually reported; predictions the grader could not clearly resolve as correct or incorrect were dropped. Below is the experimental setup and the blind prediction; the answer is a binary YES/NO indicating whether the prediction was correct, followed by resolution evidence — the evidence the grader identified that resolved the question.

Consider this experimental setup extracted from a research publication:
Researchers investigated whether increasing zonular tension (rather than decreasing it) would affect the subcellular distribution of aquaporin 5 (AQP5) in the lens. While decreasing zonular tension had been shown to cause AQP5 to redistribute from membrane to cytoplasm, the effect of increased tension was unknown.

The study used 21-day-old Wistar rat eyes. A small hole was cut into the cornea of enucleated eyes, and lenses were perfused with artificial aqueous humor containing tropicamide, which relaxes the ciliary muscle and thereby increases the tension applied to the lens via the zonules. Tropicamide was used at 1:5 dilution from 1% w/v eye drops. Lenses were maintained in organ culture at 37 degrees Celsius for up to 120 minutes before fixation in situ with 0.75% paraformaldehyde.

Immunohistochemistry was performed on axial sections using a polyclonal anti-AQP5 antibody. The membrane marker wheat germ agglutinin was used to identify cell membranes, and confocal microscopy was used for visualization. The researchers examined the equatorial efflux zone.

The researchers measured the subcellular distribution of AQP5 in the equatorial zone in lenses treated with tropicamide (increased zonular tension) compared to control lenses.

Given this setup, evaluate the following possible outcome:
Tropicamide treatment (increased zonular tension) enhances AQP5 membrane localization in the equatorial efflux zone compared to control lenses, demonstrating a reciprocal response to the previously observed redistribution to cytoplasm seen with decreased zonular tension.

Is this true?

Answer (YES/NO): NO